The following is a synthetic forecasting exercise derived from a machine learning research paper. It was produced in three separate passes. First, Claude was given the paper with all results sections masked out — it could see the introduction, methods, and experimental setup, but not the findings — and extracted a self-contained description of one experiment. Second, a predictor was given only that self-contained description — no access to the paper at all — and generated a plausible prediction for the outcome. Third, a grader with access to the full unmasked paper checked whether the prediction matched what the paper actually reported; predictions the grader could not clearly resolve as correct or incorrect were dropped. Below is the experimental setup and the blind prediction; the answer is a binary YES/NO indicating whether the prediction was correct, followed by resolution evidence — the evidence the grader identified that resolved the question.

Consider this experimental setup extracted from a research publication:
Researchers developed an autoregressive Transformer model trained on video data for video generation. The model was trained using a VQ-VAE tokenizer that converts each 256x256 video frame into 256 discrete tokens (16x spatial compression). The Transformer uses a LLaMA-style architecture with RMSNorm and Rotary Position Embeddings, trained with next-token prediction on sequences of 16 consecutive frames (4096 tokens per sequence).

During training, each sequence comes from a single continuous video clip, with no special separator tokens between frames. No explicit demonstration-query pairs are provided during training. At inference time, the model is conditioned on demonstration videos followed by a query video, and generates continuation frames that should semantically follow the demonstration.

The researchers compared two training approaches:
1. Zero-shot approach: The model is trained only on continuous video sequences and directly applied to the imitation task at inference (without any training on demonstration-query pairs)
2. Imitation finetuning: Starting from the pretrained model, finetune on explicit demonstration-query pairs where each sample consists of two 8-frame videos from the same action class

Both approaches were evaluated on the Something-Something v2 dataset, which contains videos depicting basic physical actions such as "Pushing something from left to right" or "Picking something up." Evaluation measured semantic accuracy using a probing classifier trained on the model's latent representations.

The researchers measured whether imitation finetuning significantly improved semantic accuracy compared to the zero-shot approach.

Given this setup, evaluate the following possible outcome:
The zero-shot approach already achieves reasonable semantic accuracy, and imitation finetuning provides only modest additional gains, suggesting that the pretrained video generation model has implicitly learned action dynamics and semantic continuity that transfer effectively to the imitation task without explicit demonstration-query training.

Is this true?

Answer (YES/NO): NO